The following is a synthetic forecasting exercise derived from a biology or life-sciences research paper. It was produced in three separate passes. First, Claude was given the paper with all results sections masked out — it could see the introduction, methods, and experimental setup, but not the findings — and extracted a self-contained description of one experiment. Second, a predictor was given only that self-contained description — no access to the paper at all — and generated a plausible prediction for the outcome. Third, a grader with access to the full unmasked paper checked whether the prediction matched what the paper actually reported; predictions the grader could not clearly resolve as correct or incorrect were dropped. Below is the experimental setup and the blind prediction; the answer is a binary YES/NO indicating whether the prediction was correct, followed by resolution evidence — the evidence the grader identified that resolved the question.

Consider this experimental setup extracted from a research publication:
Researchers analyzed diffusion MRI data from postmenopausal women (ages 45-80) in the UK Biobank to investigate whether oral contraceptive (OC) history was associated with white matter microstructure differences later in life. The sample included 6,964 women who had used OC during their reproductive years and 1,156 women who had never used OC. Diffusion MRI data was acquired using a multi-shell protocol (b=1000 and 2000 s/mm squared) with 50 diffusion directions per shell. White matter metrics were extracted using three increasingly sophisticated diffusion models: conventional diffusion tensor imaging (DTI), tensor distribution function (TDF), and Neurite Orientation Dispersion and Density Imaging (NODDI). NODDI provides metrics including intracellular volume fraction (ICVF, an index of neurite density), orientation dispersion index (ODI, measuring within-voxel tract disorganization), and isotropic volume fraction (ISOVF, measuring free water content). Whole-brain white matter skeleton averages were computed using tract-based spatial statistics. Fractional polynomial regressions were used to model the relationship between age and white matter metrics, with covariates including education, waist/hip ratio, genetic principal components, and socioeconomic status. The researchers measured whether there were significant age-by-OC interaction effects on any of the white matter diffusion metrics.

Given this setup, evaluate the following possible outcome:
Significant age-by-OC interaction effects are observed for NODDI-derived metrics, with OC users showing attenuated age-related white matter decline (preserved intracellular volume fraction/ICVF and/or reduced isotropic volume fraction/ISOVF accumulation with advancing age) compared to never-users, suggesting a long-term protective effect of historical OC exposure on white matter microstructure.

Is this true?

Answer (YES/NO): NO